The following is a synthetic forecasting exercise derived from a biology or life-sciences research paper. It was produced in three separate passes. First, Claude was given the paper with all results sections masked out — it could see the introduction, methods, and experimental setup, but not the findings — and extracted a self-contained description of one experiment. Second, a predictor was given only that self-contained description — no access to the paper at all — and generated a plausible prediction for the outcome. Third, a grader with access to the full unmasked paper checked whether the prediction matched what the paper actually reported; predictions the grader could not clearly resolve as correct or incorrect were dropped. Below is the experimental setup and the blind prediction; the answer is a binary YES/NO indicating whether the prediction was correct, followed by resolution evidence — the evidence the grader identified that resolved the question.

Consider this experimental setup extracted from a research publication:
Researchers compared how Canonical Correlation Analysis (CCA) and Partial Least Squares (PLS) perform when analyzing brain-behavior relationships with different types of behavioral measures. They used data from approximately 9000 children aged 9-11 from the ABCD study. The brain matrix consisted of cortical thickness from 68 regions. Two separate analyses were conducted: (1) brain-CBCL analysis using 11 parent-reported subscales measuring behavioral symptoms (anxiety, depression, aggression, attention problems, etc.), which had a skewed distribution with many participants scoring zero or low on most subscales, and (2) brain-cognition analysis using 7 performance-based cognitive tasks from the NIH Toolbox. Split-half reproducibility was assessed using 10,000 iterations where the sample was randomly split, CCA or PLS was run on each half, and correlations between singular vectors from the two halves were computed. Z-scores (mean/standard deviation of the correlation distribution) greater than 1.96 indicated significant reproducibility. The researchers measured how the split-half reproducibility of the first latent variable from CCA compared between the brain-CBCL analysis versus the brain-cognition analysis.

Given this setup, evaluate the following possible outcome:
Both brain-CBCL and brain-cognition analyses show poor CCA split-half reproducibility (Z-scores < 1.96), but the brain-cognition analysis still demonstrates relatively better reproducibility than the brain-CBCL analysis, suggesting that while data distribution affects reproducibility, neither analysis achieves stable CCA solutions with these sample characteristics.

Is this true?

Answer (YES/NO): NO